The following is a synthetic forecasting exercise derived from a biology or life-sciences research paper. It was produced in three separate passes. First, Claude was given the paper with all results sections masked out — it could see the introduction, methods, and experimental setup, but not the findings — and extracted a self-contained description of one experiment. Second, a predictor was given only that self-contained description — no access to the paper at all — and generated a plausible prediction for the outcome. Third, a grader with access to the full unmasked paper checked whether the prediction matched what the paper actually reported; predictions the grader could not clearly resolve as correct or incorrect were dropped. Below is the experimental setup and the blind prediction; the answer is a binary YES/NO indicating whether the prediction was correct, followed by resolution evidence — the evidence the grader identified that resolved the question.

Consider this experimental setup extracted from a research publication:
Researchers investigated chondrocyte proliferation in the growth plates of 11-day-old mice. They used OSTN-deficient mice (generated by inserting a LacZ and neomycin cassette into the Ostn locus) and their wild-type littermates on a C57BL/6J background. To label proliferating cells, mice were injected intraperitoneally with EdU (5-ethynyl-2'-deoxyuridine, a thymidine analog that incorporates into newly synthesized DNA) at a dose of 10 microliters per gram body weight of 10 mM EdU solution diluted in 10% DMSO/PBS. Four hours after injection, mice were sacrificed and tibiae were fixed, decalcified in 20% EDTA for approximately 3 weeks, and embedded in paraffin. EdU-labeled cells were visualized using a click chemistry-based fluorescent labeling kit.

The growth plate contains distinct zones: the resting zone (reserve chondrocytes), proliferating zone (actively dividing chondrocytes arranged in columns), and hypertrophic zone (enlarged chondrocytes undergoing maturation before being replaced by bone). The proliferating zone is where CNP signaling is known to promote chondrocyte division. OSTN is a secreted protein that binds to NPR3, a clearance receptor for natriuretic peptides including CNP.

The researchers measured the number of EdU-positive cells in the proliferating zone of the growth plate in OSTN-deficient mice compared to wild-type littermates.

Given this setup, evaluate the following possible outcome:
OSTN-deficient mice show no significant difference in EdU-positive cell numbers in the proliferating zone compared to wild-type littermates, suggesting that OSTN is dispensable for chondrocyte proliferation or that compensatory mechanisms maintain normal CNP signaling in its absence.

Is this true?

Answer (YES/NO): NO